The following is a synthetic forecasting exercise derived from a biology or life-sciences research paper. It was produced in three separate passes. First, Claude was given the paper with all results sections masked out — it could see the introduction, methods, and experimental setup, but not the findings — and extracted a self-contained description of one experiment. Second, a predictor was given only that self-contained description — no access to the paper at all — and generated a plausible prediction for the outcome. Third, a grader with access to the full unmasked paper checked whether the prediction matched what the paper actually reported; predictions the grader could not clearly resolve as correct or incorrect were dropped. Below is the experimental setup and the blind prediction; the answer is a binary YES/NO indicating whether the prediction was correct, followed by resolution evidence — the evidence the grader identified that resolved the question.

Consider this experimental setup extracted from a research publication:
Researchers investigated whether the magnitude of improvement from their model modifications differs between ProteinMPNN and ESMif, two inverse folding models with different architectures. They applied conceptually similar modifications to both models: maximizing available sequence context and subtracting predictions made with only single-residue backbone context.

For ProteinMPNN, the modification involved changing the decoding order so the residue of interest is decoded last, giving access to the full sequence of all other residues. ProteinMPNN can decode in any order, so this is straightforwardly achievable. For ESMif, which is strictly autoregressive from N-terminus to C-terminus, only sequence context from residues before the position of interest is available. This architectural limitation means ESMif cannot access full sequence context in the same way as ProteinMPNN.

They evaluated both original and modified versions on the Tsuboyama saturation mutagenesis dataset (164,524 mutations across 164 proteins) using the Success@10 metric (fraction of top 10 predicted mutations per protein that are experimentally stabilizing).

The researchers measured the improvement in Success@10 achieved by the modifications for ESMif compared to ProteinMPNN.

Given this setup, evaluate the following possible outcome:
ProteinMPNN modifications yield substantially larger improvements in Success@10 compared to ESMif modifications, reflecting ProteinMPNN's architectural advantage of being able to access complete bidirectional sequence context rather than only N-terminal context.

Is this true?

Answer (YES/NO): YES